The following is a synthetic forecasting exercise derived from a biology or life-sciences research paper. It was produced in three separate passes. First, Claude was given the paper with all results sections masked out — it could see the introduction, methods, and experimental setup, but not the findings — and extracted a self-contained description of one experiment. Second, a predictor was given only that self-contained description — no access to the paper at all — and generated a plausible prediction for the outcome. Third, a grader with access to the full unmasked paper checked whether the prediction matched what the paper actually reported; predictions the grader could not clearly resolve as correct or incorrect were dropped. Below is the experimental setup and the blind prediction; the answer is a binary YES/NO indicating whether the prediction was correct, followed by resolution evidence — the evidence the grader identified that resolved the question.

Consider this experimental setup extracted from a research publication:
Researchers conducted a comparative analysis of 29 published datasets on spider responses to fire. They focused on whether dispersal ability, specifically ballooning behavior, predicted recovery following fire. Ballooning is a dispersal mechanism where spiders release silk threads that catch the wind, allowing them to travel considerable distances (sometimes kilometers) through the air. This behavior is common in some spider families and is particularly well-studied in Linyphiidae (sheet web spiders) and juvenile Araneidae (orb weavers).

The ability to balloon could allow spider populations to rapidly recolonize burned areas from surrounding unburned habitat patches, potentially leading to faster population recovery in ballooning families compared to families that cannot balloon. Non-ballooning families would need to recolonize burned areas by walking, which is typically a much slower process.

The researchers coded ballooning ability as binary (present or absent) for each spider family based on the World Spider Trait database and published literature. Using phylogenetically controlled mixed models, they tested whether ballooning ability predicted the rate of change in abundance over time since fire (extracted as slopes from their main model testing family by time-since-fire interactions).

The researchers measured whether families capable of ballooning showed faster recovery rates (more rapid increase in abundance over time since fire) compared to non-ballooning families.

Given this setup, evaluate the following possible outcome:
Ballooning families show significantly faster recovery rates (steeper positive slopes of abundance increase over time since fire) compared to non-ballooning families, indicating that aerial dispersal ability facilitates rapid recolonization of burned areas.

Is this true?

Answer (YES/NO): NO